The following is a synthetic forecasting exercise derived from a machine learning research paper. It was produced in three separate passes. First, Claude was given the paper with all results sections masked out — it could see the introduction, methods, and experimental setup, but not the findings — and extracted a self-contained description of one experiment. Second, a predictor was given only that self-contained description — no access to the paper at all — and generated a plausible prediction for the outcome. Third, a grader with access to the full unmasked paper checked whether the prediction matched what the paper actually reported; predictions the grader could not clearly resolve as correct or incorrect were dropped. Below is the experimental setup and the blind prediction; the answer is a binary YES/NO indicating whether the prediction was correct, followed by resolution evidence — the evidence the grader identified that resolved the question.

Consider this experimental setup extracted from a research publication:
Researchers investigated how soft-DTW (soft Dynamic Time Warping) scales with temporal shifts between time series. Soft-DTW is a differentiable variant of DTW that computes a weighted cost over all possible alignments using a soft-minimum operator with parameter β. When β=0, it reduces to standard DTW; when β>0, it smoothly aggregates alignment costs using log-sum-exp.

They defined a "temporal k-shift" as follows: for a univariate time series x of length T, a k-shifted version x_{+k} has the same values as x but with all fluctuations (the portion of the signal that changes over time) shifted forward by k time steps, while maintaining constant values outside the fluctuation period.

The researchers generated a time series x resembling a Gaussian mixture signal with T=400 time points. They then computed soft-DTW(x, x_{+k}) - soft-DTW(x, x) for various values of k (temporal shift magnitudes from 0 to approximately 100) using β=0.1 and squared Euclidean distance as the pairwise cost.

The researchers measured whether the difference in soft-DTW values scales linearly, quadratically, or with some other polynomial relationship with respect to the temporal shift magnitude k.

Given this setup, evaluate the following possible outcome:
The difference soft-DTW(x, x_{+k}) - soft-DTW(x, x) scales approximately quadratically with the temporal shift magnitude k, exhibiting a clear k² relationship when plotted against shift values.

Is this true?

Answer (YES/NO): YES